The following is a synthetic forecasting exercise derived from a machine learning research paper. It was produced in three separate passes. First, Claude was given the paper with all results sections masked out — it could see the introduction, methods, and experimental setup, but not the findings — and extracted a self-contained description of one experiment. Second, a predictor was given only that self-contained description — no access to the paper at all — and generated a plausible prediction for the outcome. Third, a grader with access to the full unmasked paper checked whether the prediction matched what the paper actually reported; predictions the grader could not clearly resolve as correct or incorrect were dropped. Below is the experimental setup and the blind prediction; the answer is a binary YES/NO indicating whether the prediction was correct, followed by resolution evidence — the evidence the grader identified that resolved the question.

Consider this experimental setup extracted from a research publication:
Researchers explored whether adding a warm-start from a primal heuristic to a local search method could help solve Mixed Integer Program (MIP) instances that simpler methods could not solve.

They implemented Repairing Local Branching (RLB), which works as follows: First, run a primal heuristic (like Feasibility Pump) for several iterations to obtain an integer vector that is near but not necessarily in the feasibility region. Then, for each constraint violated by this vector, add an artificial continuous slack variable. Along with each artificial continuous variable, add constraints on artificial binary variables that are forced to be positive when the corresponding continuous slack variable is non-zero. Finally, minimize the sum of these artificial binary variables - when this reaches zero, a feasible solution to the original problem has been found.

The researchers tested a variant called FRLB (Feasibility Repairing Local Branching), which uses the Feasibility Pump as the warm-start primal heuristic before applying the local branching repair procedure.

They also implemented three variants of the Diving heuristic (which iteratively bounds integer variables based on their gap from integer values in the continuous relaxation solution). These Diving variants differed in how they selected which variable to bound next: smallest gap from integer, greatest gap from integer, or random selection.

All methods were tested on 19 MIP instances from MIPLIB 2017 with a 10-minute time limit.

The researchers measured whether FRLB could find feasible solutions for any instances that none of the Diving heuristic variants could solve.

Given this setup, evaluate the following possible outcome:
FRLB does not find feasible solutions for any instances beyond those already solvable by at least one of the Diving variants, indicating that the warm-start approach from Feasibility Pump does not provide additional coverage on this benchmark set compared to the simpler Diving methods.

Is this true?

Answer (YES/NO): NO